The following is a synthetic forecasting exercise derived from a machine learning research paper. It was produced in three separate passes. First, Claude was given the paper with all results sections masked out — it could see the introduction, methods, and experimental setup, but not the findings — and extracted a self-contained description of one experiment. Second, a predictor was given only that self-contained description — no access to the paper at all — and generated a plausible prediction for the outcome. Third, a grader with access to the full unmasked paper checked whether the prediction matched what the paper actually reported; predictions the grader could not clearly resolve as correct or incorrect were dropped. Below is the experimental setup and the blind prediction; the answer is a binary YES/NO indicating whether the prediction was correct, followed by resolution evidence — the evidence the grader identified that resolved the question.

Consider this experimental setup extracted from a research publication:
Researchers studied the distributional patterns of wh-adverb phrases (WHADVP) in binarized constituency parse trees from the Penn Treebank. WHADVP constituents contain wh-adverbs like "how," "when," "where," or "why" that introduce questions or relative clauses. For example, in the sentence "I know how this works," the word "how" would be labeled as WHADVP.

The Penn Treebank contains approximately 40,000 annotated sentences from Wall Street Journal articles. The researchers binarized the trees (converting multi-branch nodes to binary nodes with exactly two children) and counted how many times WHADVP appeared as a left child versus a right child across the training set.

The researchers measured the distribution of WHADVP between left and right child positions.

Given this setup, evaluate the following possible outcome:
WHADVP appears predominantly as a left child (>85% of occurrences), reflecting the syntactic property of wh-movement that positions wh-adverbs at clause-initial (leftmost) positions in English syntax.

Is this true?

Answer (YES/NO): YES